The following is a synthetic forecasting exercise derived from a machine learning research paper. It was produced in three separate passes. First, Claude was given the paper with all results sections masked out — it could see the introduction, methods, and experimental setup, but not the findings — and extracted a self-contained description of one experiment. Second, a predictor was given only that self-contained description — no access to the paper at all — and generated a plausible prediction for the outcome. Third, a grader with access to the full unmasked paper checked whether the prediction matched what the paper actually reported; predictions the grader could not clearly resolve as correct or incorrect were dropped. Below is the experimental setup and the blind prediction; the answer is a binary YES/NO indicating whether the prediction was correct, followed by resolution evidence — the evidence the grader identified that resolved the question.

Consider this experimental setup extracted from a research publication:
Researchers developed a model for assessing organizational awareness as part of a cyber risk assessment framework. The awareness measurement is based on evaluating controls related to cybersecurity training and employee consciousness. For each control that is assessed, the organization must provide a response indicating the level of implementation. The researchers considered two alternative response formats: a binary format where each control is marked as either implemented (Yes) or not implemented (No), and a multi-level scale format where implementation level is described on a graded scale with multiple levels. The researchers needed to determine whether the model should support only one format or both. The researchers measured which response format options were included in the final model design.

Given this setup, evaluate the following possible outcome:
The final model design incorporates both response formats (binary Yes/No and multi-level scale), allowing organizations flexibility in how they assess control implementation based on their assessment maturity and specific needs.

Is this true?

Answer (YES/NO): YES